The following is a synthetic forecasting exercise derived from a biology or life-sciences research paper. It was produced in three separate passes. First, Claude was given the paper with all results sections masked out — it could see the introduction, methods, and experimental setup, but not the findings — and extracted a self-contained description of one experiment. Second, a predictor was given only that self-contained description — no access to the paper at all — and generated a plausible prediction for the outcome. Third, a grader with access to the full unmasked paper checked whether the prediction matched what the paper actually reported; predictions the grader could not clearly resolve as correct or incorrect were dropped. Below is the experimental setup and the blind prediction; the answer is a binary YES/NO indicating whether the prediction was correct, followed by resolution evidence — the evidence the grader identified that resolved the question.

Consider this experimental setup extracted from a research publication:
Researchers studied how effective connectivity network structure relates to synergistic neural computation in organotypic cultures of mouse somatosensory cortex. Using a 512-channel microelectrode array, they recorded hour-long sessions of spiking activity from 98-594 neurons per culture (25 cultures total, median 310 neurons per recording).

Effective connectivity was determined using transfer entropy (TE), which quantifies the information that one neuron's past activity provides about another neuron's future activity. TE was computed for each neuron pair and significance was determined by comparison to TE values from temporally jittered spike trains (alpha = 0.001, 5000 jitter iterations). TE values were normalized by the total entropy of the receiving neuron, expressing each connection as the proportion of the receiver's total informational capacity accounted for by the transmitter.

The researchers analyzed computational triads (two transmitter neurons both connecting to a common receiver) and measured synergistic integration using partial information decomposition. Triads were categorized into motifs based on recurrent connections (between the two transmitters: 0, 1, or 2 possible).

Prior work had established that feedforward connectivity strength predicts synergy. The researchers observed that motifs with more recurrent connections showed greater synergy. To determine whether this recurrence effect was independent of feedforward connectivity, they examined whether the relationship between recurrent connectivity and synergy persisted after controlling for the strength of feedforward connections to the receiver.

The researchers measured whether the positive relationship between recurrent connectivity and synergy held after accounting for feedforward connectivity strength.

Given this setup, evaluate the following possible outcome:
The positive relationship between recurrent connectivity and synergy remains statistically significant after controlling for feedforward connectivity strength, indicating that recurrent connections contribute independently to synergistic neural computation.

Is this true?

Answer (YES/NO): YES